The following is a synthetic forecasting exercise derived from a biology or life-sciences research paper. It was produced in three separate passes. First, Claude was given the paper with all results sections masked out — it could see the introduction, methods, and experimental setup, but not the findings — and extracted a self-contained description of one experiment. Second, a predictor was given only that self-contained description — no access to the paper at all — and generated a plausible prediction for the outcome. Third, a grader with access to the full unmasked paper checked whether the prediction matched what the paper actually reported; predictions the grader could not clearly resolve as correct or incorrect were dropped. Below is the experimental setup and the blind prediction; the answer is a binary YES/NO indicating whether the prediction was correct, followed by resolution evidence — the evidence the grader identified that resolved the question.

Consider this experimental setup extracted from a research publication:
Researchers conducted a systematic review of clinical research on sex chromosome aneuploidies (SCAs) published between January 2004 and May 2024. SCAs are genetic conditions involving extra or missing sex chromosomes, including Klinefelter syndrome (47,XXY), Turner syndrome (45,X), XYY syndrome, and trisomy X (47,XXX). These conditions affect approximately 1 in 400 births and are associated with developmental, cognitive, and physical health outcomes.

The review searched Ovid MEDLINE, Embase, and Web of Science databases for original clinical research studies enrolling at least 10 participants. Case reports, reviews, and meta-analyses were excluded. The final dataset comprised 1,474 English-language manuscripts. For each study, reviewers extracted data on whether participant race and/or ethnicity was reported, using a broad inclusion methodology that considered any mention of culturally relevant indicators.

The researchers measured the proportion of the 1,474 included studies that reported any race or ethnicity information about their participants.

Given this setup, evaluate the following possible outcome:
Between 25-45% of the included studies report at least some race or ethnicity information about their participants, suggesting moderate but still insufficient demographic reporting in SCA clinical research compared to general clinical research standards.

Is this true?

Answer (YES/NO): NO